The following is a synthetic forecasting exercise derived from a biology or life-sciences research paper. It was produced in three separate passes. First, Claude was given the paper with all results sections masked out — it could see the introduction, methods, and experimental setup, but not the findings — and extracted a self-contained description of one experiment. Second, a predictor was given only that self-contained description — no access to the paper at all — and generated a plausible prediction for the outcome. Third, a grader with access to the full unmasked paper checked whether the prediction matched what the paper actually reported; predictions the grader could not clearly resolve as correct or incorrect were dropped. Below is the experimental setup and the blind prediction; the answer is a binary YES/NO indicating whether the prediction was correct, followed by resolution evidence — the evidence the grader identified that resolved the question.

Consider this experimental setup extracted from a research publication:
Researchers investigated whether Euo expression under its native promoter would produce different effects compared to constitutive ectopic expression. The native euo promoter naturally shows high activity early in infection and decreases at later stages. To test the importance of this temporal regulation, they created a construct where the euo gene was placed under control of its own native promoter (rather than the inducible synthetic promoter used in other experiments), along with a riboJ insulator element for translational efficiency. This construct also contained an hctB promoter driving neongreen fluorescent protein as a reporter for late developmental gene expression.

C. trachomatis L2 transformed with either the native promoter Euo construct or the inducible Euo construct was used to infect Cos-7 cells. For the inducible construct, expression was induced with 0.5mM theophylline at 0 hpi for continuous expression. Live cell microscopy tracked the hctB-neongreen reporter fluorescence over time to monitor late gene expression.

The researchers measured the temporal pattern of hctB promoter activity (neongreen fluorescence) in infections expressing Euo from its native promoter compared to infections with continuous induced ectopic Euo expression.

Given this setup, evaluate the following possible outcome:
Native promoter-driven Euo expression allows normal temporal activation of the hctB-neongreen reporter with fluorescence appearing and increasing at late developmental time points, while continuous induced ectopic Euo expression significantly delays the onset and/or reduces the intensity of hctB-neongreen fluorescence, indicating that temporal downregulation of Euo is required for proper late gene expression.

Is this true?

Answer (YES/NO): NO